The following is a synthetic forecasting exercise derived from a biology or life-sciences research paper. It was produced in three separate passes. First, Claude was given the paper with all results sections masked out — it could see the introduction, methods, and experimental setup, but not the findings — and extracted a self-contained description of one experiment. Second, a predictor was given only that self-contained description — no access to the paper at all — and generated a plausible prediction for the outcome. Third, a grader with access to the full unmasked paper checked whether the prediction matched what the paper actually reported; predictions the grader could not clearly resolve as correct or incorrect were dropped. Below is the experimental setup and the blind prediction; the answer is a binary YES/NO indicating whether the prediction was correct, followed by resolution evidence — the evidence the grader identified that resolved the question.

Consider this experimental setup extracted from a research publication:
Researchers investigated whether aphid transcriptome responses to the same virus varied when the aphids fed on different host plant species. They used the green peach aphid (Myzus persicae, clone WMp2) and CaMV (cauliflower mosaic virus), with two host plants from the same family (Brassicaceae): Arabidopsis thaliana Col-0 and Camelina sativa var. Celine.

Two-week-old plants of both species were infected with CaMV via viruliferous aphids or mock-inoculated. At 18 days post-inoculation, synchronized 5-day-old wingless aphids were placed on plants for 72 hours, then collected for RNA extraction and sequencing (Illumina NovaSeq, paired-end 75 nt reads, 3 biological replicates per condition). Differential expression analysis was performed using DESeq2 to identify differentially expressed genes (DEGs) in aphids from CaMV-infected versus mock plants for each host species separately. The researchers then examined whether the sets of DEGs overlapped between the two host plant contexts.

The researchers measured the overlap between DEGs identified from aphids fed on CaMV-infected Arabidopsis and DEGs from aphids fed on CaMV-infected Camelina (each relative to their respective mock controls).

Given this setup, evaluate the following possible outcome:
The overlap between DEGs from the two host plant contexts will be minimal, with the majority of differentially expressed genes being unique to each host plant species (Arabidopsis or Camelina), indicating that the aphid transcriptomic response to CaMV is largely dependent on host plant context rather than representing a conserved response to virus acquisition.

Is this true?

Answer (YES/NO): YES